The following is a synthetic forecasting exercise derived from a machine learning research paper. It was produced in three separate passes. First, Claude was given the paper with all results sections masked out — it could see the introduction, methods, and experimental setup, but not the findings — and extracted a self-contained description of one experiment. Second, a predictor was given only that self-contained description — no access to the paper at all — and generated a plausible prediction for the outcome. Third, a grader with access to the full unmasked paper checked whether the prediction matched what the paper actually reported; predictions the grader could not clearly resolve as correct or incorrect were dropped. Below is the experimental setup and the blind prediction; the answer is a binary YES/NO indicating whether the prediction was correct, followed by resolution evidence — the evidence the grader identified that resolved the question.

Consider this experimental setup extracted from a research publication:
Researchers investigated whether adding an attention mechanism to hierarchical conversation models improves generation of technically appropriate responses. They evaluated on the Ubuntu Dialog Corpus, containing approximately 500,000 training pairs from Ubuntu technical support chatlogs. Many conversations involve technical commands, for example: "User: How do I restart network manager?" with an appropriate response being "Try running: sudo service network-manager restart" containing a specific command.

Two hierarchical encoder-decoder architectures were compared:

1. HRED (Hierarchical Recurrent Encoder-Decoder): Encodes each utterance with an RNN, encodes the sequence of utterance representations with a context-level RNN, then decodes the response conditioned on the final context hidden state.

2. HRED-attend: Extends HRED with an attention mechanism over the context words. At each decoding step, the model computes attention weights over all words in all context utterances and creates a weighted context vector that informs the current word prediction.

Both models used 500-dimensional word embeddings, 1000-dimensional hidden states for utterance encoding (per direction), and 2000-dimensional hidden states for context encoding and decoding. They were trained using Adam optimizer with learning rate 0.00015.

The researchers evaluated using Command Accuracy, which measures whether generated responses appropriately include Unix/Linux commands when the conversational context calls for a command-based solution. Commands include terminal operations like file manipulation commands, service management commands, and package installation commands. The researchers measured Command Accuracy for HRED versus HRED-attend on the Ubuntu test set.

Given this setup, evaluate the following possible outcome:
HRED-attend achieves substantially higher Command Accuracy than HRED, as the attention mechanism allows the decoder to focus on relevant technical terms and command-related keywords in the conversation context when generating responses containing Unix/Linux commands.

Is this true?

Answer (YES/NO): YES